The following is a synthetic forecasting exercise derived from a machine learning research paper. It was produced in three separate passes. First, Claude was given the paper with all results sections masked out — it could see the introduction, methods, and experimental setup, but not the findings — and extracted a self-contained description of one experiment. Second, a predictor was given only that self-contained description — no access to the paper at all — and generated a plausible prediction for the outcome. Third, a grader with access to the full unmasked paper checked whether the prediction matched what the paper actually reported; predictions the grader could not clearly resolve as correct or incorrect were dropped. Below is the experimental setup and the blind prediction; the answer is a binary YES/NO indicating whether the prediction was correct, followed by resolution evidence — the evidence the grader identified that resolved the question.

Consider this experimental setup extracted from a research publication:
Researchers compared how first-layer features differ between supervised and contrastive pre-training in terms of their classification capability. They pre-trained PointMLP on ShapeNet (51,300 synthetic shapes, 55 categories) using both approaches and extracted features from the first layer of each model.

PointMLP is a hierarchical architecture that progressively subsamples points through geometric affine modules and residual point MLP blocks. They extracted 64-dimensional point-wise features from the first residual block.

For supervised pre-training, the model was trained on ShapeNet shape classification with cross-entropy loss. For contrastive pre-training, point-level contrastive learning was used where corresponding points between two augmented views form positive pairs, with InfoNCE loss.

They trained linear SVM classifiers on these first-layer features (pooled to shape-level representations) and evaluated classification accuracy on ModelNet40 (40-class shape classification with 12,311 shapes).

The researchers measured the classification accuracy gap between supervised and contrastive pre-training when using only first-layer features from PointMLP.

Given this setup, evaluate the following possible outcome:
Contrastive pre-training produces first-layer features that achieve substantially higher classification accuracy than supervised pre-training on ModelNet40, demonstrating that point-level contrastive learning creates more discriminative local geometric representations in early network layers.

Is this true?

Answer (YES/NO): NO